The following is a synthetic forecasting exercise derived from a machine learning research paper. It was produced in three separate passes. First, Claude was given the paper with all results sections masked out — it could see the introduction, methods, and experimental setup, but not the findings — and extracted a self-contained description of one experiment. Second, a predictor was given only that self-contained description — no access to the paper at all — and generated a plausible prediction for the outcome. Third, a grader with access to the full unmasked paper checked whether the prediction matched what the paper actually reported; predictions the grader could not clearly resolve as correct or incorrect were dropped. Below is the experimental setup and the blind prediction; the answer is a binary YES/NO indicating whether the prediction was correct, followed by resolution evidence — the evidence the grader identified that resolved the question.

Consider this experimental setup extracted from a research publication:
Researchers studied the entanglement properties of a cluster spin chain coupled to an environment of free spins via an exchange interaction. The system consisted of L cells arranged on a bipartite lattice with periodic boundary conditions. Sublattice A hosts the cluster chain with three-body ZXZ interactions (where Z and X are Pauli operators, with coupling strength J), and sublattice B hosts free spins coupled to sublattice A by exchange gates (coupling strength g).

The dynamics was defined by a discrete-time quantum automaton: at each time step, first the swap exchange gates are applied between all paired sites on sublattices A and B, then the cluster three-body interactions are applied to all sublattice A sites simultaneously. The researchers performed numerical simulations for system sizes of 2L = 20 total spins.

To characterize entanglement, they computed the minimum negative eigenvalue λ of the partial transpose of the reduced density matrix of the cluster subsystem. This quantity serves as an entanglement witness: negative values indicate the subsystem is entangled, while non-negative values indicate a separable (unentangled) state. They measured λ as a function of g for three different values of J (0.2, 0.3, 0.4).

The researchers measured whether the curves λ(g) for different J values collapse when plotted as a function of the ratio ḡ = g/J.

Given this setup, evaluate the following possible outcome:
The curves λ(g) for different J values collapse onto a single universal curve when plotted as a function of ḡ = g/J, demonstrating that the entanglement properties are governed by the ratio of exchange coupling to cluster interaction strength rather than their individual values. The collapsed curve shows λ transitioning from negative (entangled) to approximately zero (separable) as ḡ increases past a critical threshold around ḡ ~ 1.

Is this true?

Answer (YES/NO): YES